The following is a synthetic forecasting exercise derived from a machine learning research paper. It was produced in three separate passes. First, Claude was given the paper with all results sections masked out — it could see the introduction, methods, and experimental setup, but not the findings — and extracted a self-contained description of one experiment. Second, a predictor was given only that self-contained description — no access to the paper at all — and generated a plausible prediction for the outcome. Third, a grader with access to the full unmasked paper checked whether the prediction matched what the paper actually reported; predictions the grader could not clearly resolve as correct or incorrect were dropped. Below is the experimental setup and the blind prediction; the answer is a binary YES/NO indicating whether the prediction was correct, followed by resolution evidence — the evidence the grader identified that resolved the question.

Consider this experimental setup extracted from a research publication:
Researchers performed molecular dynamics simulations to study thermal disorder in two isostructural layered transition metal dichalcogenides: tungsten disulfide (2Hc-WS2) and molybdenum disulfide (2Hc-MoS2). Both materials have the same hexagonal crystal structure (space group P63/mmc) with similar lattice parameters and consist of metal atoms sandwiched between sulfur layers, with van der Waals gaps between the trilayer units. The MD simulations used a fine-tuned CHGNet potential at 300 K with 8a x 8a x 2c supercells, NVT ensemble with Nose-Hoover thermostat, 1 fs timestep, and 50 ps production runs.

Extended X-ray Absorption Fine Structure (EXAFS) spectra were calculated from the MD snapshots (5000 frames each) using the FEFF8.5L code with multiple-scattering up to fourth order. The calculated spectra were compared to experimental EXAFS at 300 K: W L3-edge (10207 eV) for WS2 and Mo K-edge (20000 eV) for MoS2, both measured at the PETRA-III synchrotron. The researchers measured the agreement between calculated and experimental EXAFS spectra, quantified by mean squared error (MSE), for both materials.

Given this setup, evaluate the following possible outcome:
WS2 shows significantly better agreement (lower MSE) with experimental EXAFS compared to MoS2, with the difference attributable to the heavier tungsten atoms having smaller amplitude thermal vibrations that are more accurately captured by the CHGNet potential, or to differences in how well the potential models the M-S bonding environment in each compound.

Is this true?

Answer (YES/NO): NO